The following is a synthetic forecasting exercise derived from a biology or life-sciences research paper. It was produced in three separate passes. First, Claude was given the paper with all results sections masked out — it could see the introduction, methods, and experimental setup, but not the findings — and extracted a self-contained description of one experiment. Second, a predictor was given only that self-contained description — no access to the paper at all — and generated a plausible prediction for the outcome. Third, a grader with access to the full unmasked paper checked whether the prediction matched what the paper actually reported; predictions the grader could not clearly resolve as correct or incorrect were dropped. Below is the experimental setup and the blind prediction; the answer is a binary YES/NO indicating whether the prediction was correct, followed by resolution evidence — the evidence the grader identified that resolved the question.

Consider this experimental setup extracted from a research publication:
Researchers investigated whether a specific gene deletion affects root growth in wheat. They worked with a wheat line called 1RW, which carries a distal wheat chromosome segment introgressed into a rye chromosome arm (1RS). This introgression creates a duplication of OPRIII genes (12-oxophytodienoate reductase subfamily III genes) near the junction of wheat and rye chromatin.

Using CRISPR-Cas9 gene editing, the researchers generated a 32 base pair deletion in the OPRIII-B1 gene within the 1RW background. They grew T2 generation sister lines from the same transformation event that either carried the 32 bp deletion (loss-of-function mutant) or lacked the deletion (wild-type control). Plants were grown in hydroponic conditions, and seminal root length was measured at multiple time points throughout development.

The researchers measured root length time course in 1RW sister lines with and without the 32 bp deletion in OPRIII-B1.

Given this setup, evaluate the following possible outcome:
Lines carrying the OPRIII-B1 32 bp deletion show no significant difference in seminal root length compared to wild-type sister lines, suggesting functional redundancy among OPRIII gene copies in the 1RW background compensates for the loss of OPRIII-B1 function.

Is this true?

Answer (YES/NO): NO